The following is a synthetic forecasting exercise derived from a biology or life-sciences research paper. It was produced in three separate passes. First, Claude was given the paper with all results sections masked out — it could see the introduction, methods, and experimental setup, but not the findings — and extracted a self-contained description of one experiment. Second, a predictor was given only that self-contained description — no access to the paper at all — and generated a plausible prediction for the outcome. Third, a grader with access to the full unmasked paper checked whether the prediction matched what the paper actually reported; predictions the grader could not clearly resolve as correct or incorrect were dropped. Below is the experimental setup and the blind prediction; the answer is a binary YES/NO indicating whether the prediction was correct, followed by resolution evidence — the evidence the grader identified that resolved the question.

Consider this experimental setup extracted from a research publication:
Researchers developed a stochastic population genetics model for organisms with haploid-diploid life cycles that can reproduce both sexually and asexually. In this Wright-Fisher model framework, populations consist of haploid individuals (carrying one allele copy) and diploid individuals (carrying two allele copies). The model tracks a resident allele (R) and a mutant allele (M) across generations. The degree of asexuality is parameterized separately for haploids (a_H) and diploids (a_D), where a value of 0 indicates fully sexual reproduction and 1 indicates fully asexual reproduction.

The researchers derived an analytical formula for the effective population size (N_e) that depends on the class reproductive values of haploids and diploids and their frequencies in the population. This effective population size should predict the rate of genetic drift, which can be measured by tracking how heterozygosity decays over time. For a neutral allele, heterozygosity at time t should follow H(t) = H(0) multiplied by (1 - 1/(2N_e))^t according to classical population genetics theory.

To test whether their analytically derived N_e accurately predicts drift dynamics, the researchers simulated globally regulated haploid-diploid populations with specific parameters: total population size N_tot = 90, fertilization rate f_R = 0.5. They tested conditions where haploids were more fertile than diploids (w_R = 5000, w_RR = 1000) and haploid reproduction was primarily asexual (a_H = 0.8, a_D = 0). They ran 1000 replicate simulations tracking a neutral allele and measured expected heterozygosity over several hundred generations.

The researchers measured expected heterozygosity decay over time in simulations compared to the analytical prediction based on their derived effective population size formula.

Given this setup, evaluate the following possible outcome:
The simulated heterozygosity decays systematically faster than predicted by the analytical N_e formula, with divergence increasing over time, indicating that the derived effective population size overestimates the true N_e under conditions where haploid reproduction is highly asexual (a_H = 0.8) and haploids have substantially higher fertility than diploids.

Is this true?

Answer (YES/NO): NO